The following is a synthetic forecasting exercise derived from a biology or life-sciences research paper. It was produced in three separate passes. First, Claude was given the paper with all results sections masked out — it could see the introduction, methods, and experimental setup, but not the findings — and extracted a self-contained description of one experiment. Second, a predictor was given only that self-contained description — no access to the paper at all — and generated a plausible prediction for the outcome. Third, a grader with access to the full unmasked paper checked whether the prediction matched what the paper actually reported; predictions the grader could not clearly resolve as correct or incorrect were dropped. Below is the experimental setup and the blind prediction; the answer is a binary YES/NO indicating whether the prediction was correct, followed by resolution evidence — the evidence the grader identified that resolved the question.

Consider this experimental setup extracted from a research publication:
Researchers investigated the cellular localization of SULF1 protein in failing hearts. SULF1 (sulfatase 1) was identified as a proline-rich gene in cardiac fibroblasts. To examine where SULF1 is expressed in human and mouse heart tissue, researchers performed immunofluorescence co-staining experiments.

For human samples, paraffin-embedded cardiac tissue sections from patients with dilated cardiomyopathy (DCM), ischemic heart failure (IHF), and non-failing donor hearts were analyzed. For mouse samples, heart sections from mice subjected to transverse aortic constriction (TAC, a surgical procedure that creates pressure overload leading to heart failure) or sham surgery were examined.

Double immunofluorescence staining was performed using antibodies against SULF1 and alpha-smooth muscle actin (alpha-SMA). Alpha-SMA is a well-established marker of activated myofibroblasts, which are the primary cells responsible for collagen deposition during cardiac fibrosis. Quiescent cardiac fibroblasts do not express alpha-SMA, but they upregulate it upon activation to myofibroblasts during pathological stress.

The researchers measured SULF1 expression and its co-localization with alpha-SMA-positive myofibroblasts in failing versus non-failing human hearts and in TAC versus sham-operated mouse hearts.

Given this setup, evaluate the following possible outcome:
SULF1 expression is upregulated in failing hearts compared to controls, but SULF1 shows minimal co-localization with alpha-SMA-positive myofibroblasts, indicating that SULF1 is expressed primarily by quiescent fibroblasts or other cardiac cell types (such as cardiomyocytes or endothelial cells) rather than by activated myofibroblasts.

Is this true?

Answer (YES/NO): NO